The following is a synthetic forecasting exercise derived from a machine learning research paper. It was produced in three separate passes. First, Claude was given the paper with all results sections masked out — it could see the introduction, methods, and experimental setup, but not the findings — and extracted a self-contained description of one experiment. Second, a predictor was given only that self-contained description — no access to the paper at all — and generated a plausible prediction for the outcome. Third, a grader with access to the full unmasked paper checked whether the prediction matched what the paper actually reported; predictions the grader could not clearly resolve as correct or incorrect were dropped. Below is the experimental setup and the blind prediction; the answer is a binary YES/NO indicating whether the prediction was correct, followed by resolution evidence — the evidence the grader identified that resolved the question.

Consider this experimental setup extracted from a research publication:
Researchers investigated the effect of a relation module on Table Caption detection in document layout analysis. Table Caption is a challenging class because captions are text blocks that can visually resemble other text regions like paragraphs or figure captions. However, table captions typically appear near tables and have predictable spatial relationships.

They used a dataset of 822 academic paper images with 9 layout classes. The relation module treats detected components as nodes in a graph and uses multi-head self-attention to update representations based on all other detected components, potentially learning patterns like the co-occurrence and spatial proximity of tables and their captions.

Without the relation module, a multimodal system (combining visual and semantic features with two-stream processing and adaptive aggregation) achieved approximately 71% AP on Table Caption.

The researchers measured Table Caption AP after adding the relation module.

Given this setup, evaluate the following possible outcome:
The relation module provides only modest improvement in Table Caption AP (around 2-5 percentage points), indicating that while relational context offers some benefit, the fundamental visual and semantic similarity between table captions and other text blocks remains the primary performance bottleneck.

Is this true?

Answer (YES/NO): NO